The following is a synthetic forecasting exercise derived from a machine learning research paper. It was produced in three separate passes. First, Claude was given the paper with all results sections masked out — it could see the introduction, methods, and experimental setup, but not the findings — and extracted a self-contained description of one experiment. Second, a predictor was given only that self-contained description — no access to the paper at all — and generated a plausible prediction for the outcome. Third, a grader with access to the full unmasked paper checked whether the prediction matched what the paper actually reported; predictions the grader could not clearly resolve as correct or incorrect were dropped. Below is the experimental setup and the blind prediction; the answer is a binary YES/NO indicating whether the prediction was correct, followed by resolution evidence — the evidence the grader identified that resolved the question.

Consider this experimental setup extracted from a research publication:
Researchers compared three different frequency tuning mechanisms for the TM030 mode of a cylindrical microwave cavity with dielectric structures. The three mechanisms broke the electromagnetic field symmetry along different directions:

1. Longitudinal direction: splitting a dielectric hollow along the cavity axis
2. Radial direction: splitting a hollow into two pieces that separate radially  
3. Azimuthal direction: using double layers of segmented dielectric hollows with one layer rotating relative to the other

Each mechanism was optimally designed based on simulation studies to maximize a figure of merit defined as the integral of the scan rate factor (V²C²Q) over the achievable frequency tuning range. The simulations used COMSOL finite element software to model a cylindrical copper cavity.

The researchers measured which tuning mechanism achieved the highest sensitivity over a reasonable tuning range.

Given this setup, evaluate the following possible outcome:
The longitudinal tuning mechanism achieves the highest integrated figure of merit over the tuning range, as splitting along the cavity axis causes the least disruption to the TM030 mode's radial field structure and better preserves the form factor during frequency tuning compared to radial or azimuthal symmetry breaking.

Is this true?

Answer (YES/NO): NO